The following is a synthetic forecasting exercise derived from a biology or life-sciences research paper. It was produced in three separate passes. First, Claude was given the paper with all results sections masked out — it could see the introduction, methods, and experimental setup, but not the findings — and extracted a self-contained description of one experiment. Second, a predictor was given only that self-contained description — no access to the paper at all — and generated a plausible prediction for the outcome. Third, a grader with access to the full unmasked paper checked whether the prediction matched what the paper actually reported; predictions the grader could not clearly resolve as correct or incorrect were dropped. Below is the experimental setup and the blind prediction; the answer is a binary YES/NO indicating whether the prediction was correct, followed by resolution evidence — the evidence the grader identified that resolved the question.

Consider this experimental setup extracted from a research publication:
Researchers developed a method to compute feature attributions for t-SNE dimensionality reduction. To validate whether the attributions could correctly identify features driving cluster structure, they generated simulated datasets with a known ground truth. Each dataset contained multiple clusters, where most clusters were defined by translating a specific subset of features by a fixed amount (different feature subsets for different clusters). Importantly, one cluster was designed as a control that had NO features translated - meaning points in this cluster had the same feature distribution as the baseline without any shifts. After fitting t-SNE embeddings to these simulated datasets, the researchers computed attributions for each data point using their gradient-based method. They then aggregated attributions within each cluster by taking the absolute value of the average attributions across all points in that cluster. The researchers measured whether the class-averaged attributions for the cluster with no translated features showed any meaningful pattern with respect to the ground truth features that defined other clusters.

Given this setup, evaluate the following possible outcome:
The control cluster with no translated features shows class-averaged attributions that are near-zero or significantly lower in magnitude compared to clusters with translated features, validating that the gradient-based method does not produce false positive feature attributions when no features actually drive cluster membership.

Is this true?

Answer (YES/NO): NO